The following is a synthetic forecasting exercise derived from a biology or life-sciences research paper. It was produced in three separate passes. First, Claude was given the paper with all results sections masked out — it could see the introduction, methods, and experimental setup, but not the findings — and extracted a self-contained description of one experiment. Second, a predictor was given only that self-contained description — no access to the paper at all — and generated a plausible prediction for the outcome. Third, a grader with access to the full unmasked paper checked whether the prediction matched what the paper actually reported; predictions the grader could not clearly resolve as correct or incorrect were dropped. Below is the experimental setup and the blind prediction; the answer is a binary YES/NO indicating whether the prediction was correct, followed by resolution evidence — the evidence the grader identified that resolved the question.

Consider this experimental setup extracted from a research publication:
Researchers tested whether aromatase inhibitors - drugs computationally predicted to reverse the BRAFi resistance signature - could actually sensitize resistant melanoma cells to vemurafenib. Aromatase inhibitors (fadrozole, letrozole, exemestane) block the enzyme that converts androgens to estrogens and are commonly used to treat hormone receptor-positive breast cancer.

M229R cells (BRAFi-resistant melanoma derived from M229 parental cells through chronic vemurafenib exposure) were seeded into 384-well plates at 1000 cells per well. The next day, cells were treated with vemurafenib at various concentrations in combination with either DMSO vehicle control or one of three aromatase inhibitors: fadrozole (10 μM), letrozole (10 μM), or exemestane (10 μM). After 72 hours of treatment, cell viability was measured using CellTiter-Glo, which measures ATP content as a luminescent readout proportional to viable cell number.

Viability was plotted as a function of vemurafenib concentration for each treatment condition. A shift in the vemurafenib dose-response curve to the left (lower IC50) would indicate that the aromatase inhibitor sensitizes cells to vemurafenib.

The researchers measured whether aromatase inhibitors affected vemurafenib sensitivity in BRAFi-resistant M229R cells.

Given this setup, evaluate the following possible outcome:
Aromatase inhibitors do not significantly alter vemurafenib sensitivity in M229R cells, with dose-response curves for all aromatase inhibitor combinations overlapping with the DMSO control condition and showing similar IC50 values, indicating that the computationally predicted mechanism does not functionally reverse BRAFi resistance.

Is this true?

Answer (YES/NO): YES